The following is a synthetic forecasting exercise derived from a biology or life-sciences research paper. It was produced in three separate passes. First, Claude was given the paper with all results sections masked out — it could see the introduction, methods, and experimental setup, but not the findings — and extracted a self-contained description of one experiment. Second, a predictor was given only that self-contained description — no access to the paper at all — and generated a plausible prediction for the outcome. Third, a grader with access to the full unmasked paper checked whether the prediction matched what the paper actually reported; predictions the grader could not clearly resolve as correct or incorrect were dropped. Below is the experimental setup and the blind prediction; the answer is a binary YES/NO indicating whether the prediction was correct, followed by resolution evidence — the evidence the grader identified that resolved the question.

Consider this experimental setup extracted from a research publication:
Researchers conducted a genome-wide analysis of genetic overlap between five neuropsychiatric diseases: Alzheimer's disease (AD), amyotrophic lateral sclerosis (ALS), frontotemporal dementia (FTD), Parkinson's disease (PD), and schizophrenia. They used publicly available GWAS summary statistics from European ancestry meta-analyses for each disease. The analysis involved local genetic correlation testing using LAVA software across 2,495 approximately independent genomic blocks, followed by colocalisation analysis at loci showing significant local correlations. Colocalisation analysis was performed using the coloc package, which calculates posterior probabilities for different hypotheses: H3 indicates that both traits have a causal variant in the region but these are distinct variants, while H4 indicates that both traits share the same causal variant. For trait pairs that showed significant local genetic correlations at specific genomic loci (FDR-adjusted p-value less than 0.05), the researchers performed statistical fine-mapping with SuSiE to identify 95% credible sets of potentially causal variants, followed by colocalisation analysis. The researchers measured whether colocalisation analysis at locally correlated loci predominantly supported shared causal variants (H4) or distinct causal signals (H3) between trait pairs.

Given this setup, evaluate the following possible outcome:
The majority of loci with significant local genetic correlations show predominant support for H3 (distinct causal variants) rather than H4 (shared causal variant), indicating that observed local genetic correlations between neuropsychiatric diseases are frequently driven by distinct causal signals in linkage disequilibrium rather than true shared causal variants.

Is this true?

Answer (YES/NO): YES